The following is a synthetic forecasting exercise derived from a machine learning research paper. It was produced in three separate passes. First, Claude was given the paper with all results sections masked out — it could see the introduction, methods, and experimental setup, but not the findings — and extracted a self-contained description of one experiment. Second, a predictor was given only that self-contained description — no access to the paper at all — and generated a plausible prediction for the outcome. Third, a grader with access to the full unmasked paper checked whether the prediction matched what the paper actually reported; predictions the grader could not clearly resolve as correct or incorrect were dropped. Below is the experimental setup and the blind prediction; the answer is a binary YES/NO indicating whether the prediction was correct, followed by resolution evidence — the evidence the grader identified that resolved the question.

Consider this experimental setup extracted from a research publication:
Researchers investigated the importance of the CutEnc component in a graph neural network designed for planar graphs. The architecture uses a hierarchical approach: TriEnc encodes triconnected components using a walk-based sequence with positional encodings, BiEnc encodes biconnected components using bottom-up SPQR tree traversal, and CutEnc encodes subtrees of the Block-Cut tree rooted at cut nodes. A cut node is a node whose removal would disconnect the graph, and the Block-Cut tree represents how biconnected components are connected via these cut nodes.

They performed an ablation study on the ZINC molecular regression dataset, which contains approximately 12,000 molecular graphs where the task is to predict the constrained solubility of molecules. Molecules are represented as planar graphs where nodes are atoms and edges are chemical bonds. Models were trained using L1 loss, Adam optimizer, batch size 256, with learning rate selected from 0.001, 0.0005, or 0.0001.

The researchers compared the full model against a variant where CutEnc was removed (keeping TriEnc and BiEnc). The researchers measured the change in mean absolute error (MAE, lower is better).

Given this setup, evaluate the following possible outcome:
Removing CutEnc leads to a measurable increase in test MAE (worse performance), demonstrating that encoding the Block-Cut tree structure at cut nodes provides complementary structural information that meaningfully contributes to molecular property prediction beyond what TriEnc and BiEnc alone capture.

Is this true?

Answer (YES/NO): YES